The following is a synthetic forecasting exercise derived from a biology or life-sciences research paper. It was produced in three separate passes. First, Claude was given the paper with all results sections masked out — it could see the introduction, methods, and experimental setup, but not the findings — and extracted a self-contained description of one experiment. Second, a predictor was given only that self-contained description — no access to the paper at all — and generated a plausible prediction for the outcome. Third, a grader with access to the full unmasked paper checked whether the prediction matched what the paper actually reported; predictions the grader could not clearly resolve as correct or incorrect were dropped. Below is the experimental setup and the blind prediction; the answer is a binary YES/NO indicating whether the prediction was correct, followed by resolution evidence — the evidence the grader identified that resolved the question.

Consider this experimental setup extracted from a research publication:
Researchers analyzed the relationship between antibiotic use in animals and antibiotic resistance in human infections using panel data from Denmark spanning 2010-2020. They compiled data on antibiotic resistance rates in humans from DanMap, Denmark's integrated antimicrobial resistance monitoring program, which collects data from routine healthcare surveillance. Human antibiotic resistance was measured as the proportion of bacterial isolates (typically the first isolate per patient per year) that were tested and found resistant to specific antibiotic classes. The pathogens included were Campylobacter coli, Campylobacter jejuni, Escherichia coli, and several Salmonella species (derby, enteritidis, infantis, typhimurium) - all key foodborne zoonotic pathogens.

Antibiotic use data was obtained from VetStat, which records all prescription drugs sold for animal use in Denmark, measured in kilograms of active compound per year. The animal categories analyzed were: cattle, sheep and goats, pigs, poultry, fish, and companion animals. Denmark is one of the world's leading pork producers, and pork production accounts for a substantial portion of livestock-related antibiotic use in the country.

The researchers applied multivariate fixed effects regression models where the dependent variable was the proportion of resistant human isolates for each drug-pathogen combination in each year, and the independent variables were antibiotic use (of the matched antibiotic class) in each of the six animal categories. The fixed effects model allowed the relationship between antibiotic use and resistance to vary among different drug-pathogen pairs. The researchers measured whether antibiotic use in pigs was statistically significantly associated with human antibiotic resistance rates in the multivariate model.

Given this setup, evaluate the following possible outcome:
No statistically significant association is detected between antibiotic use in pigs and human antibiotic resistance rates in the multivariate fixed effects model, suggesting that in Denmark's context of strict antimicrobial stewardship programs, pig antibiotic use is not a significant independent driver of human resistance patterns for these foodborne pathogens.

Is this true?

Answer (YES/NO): YES